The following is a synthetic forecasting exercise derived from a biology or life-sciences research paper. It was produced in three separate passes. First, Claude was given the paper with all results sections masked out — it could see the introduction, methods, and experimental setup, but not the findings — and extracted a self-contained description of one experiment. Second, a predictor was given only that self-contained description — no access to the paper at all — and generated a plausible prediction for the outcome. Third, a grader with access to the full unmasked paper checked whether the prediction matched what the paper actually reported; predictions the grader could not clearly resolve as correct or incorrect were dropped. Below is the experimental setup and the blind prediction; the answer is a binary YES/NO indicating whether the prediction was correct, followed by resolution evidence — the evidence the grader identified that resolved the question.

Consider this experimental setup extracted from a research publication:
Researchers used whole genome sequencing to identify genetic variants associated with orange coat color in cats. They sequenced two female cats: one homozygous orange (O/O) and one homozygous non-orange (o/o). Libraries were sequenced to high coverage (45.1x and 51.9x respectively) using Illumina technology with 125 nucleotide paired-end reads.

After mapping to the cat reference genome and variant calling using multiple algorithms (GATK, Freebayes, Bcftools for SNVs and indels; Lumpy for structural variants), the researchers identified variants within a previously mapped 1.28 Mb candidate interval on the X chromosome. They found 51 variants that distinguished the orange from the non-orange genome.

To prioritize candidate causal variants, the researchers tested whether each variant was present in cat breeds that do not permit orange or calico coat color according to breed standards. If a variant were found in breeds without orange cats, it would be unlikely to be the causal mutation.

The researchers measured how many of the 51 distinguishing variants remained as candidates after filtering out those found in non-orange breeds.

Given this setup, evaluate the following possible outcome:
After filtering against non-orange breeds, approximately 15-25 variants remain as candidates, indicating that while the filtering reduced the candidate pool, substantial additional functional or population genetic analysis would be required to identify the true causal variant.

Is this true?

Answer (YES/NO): NO